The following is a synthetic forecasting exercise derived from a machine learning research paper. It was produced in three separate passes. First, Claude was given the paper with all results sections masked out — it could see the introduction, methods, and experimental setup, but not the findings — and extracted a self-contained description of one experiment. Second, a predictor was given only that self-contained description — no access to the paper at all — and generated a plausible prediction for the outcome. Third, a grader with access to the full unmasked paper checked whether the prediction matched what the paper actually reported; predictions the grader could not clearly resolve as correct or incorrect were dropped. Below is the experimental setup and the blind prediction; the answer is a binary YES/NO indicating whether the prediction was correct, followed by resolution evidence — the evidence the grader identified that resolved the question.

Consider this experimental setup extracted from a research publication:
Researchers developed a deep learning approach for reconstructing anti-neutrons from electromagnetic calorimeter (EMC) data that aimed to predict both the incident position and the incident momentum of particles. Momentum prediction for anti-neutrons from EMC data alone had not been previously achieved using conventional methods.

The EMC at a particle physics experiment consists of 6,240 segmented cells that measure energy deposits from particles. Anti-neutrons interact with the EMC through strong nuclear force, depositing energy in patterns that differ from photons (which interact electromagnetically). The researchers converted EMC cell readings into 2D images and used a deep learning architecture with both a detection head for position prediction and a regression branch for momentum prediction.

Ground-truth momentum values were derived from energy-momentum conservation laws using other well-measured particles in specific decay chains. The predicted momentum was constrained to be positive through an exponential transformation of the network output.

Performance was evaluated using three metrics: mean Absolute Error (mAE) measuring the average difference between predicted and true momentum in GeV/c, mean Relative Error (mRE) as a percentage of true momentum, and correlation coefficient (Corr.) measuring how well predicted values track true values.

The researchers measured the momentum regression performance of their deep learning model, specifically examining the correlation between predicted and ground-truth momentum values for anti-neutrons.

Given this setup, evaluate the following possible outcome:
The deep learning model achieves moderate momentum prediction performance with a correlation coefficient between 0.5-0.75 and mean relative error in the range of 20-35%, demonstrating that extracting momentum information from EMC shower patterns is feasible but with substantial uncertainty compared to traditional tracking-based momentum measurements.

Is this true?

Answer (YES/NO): YES